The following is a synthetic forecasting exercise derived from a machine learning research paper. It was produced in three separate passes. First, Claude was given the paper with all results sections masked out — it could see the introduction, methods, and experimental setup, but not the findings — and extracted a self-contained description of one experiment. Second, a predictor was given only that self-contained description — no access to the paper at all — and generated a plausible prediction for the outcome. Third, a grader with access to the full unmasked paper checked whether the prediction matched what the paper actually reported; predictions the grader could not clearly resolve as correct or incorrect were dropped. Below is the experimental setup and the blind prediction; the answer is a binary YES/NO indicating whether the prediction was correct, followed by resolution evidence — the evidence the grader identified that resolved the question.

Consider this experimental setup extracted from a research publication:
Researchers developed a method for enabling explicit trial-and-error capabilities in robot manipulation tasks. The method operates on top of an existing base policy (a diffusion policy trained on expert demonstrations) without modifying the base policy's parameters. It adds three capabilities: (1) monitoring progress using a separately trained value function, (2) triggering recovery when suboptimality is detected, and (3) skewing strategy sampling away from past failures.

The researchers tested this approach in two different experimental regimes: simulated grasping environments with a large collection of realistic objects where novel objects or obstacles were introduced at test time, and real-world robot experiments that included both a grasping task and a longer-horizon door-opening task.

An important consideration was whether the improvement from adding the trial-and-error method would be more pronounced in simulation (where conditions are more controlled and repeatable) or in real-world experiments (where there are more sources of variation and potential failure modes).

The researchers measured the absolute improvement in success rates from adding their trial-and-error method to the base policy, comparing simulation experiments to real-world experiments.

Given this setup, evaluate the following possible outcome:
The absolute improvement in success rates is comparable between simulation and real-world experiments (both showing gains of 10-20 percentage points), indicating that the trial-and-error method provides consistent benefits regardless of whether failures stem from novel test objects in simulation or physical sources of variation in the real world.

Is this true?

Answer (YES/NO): NO